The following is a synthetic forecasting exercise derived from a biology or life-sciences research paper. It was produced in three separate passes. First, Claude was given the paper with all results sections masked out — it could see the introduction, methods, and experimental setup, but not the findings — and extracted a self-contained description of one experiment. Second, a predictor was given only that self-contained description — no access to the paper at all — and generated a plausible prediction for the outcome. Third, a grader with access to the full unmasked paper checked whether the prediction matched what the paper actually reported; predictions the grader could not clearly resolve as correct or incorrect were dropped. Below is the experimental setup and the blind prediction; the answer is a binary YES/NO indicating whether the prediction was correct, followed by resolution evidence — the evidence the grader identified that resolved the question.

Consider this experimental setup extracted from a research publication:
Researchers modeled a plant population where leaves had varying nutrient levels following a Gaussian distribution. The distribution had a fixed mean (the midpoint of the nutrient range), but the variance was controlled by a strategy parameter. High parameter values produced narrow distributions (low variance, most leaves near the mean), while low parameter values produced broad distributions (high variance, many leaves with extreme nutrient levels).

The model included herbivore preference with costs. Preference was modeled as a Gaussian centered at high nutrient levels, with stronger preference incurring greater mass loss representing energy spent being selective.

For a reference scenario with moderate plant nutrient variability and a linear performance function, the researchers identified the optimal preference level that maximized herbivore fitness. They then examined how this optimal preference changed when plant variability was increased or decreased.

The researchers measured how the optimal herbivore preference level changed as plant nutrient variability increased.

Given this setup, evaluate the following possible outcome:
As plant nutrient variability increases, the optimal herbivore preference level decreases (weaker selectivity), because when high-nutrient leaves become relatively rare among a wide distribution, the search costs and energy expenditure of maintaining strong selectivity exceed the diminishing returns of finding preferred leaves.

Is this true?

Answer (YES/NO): NO